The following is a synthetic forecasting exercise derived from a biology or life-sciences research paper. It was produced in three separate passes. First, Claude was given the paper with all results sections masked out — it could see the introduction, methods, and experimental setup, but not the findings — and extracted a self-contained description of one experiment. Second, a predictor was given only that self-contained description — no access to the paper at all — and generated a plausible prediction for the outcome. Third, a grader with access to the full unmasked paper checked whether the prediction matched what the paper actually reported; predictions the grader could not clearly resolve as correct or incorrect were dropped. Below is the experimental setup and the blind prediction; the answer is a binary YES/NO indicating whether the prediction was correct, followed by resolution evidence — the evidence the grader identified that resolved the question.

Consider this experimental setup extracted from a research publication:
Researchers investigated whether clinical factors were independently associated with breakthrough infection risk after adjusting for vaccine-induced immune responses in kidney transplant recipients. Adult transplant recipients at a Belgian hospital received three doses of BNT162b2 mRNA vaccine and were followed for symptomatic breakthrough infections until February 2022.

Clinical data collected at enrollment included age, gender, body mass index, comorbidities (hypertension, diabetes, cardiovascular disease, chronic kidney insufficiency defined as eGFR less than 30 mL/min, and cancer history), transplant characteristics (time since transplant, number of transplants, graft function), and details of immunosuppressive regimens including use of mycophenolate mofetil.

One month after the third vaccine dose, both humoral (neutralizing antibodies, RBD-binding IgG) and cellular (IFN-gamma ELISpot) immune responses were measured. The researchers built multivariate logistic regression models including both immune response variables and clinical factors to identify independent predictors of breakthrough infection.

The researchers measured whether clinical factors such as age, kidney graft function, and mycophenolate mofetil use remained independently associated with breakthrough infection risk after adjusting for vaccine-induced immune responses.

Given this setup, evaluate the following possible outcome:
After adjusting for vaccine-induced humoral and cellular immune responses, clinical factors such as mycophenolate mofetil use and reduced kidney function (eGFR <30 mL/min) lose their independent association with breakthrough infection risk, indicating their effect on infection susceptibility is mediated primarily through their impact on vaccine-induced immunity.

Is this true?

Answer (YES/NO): NO